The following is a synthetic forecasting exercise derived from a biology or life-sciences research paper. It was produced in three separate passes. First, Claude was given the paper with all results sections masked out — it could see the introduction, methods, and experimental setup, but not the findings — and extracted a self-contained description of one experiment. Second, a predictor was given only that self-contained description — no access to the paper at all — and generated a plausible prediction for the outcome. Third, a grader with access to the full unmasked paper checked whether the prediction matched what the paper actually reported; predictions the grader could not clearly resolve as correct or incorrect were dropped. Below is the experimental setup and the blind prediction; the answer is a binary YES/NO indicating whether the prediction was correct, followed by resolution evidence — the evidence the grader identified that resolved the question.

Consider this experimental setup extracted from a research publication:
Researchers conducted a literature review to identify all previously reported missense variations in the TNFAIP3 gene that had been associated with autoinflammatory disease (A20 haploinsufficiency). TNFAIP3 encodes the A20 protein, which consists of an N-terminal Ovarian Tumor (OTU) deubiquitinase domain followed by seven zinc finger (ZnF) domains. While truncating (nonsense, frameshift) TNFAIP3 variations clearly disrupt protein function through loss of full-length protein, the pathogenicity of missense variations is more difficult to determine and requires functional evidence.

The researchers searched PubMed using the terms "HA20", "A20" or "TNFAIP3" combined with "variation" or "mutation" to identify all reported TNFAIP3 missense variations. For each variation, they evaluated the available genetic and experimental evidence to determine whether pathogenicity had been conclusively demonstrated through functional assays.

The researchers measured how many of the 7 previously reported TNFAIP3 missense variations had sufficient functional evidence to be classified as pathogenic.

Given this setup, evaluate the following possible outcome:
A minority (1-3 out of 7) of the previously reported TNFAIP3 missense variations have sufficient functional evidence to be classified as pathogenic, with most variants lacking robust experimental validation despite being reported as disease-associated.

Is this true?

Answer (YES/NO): YES